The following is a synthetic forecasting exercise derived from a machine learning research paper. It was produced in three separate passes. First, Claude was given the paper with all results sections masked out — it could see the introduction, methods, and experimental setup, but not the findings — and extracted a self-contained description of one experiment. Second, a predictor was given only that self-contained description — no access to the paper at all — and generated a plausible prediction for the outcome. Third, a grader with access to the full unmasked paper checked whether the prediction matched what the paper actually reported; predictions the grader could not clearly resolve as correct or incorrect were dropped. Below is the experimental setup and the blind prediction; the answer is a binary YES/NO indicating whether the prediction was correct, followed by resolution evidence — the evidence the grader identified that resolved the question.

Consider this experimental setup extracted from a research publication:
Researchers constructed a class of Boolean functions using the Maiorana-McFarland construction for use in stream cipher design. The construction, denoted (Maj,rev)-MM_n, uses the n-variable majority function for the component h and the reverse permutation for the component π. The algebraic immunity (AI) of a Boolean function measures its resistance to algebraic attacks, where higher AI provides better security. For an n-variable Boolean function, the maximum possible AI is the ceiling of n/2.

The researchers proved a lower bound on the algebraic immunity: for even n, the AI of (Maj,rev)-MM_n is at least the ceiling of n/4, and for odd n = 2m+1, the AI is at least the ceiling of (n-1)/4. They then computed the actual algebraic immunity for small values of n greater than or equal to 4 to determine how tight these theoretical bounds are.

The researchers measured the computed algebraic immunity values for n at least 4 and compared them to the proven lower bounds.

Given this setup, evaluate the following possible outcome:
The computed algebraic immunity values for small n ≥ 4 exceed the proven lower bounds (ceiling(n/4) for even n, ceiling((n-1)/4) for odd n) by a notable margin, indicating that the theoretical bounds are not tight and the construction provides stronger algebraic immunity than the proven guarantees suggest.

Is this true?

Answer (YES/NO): NO